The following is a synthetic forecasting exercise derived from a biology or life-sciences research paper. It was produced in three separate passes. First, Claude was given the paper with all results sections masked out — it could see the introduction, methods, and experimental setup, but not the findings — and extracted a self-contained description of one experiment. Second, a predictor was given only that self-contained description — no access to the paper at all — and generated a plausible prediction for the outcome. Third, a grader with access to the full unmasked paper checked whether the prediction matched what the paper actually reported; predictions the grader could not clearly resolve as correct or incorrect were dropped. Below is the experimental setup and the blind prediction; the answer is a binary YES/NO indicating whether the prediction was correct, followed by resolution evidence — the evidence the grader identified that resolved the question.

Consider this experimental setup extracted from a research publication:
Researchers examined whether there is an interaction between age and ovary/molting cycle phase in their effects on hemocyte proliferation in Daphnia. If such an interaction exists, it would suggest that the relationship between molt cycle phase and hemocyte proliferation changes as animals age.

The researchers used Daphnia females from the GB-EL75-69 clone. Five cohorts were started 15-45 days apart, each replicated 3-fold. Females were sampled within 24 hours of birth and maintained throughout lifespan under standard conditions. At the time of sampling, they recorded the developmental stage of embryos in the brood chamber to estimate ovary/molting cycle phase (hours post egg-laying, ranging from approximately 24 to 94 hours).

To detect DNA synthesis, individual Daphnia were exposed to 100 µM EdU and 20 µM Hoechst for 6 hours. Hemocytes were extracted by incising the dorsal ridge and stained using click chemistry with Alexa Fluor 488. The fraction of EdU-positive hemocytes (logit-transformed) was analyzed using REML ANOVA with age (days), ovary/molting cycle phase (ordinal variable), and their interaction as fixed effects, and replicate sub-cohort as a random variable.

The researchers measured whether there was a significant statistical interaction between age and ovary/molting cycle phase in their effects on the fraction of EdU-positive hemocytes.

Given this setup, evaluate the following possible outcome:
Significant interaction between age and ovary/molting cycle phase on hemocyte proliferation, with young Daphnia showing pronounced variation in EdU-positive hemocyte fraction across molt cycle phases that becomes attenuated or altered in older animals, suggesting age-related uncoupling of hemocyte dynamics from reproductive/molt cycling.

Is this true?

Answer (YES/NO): NO